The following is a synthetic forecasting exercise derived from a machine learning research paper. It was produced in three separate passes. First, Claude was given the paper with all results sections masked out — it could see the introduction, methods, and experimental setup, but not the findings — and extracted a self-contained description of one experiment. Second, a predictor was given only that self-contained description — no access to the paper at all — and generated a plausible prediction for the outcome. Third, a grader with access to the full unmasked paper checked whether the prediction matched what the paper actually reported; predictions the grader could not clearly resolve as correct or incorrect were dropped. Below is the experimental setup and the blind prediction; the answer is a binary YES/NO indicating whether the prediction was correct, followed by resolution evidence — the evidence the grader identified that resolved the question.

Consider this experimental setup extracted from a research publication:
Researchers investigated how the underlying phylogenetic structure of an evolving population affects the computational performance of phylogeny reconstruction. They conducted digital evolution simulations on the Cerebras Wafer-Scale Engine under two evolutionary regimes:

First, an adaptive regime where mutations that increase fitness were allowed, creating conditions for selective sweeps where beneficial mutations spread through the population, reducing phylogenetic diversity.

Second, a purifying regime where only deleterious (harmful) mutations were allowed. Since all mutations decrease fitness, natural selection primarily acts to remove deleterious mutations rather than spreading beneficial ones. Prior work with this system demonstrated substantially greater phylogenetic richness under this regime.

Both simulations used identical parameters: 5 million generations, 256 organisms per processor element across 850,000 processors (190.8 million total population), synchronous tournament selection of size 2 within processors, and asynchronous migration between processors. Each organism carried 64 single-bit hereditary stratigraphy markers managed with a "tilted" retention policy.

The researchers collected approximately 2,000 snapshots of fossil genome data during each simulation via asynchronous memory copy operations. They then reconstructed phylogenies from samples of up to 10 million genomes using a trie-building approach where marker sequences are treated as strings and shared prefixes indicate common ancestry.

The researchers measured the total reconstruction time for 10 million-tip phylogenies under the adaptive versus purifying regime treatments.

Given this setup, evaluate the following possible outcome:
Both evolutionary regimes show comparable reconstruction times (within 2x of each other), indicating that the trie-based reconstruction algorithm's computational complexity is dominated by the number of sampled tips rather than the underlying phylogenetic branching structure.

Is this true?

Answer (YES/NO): YES